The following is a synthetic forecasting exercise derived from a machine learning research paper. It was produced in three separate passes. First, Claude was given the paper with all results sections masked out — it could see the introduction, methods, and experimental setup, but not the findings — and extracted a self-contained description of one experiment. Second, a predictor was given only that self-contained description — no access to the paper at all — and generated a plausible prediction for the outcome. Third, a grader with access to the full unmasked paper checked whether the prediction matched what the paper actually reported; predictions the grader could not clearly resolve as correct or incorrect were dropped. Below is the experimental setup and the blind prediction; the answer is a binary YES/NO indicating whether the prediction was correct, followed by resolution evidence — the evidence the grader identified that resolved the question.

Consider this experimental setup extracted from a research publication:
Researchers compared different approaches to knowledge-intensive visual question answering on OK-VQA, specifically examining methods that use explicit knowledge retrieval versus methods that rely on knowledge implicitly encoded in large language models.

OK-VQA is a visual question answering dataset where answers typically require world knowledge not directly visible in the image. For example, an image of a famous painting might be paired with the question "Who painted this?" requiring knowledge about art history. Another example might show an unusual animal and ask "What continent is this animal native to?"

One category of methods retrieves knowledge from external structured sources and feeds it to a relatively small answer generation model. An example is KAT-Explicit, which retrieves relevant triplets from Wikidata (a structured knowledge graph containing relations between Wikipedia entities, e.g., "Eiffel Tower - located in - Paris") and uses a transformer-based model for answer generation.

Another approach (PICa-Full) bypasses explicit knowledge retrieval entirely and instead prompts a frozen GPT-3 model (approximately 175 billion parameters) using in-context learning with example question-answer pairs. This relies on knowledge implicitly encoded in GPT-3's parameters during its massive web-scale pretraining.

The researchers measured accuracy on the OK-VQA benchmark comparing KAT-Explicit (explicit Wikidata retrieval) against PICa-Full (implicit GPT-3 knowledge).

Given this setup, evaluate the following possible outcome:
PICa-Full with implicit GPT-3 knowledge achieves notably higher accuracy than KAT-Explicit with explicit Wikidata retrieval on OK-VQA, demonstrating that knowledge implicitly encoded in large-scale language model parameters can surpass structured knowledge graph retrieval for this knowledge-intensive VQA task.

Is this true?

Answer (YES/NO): YES